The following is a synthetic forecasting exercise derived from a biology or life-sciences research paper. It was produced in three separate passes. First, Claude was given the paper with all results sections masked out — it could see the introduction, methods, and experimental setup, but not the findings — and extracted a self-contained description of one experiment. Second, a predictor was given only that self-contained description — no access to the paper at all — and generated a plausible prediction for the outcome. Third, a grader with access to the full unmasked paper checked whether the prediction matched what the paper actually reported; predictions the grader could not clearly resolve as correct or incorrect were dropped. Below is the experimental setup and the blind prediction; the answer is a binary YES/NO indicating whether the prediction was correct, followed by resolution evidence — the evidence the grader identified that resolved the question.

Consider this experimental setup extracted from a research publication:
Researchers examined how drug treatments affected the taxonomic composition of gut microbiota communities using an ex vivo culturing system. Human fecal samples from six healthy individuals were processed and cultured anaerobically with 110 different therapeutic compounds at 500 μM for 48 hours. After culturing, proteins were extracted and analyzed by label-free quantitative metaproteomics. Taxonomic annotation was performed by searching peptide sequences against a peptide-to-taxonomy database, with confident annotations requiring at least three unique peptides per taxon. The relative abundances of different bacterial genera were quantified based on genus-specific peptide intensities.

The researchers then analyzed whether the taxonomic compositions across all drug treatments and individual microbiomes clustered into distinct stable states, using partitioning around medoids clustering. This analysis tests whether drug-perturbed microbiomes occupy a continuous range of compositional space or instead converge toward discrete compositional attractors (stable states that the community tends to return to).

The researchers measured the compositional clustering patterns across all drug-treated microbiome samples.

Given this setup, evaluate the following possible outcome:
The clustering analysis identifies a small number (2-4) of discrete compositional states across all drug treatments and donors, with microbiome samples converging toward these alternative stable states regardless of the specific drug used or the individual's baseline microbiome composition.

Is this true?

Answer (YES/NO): YES